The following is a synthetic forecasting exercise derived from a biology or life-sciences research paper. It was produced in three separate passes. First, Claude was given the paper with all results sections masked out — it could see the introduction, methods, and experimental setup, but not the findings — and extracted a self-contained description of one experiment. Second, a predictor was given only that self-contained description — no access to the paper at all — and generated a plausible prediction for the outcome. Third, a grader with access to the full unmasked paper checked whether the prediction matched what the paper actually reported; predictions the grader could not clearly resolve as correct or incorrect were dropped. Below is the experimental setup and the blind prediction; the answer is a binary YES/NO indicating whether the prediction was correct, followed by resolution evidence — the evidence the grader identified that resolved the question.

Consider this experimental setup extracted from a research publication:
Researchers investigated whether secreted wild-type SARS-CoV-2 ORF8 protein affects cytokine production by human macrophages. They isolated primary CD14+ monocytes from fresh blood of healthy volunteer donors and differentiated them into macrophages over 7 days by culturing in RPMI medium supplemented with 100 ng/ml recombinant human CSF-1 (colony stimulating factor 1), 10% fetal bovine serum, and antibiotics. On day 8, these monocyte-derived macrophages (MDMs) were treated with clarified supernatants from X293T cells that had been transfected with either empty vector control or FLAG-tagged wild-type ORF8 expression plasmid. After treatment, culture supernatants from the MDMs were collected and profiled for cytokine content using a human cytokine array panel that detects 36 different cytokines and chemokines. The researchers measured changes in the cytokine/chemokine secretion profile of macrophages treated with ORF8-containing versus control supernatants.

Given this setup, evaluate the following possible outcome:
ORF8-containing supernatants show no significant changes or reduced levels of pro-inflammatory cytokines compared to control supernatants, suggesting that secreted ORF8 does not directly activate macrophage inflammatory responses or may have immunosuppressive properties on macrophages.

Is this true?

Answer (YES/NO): YES